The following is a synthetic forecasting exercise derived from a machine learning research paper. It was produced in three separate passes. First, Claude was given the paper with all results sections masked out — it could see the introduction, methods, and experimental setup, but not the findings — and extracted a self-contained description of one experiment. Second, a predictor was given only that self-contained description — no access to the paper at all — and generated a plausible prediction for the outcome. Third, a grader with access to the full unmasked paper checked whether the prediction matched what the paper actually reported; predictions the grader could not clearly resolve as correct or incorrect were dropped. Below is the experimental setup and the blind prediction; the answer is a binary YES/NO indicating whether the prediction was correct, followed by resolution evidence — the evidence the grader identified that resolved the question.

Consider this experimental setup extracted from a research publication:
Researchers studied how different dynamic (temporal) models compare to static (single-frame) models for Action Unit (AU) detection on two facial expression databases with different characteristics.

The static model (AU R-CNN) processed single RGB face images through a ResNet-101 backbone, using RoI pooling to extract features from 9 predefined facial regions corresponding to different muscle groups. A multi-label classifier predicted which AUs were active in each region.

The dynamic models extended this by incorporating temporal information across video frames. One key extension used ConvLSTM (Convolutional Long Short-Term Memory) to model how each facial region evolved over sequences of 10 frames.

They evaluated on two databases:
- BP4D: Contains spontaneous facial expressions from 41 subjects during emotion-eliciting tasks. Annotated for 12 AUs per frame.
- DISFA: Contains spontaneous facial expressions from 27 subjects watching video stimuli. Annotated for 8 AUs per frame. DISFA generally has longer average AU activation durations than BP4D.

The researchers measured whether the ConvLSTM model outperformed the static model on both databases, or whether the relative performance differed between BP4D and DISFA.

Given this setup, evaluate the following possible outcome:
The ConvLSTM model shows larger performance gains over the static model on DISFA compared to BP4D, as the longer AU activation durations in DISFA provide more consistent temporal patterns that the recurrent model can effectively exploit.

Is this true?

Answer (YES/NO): NO